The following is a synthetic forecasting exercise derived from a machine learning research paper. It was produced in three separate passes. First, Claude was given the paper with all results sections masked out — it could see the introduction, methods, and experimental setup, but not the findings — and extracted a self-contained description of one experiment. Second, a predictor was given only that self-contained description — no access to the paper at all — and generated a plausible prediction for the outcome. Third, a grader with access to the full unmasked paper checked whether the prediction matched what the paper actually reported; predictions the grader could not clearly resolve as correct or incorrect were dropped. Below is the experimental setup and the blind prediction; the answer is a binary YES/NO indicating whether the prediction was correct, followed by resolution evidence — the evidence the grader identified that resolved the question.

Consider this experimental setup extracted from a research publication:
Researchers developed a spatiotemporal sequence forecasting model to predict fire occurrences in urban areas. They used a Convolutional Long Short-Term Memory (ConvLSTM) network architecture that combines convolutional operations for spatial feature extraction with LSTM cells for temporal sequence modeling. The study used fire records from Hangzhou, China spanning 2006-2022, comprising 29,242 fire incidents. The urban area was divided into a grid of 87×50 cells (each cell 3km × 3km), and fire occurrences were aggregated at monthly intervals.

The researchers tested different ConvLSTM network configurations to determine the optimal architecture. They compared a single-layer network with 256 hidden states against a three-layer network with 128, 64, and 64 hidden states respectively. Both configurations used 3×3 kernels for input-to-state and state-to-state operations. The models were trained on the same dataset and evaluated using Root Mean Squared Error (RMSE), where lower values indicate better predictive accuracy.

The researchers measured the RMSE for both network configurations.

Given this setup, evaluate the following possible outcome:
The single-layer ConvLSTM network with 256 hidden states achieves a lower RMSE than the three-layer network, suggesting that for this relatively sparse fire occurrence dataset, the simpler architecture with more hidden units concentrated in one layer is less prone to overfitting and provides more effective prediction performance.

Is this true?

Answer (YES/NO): NO